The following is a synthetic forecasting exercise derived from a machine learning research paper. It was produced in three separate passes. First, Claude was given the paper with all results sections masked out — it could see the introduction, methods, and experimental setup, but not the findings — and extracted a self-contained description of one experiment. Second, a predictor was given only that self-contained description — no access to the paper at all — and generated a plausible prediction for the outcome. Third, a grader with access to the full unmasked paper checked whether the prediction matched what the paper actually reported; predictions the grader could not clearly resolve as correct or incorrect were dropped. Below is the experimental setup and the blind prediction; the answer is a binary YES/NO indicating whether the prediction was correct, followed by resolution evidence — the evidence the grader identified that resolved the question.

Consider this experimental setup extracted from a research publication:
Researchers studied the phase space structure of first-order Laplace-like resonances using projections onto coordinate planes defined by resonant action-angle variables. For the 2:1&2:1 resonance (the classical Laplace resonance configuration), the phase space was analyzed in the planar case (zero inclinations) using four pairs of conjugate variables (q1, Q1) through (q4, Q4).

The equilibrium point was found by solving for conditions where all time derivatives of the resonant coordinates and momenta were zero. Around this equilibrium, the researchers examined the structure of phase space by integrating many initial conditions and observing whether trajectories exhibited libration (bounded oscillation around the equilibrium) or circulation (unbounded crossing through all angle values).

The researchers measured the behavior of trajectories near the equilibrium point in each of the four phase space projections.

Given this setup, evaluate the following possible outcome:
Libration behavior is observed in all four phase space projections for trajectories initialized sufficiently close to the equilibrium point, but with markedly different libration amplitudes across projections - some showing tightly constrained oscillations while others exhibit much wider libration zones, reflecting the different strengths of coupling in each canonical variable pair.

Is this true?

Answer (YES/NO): YES